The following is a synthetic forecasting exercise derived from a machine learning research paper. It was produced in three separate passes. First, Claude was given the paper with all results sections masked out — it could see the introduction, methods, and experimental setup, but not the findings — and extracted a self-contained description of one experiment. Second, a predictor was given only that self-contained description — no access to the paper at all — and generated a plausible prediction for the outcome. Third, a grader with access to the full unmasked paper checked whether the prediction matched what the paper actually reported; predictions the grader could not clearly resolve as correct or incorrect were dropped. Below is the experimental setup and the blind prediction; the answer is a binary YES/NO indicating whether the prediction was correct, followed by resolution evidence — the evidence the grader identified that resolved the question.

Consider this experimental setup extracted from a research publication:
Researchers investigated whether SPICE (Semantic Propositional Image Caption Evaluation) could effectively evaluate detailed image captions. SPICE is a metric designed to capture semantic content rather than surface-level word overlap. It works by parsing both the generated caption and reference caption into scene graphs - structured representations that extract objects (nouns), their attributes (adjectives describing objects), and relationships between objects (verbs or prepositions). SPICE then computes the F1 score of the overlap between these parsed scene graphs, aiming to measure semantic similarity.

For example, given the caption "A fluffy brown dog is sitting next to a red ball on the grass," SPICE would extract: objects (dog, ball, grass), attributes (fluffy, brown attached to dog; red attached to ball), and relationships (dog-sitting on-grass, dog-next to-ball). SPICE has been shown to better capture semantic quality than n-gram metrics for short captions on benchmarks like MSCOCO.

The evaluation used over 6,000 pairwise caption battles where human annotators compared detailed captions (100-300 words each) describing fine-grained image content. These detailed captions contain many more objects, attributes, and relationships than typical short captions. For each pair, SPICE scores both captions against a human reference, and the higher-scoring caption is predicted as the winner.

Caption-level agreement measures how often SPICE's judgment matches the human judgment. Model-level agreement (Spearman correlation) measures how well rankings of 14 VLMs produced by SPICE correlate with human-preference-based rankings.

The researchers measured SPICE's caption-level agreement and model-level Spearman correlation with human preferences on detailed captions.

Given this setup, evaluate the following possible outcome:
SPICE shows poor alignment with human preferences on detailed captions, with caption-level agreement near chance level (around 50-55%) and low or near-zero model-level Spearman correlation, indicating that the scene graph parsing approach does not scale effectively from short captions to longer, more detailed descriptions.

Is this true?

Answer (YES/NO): NO